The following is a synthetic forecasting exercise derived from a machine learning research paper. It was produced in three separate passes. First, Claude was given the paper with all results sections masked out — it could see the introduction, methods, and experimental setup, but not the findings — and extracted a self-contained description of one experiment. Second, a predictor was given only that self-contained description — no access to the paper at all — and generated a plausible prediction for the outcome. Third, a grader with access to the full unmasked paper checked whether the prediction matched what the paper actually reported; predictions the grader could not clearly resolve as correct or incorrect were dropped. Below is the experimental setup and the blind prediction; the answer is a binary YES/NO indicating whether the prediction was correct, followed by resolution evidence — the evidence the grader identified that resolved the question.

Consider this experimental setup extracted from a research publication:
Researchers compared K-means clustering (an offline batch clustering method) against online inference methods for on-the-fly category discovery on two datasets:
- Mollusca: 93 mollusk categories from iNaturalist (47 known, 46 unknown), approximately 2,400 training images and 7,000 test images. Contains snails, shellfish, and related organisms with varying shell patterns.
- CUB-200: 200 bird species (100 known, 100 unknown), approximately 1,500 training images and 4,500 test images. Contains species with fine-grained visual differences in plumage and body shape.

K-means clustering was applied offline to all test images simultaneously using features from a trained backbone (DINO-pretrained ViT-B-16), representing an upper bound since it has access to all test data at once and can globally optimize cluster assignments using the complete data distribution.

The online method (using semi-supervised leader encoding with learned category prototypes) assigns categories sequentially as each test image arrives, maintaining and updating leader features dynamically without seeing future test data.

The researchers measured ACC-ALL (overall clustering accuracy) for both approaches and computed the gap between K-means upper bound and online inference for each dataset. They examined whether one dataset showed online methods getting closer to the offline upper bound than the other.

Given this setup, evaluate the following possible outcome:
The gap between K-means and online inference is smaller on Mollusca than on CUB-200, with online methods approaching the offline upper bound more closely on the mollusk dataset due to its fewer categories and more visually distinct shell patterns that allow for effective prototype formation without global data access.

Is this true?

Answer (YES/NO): YES